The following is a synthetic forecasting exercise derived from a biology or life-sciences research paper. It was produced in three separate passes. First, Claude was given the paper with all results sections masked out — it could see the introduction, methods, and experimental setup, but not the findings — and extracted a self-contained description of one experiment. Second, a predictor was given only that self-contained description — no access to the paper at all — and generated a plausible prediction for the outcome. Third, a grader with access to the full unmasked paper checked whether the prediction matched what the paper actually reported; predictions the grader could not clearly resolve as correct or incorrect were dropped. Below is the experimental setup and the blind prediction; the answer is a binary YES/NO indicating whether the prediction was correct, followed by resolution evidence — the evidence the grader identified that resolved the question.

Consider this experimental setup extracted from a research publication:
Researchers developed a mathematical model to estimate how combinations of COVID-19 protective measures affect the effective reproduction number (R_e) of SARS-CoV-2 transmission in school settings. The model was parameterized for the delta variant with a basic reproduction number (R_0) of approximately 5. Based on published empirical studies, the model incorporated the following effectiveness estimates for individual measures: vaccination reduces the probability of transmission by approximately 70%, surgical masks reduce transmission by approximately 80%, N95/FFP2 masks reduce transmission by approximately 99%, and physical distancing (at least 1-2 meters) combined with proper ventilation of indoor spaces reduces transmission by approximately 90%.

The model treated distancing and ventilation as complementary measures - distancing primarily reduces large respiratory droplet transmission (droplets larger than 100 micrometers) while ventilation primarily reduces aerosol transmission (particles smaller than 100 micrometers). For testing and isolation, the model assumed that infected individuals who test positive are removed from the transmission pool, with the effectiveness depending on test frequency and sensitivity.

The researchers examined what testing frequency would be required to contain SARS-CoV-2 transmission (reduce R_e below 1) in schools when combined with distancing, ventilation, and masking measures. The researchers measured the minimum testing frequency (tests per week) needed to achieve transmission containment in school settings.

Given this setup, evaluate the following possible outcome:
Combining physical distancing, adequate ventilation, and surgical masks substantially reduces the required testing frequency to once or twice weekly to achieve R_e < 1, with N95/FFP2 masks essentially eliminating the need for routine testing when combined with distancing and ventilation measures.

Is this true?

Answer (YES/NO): NO